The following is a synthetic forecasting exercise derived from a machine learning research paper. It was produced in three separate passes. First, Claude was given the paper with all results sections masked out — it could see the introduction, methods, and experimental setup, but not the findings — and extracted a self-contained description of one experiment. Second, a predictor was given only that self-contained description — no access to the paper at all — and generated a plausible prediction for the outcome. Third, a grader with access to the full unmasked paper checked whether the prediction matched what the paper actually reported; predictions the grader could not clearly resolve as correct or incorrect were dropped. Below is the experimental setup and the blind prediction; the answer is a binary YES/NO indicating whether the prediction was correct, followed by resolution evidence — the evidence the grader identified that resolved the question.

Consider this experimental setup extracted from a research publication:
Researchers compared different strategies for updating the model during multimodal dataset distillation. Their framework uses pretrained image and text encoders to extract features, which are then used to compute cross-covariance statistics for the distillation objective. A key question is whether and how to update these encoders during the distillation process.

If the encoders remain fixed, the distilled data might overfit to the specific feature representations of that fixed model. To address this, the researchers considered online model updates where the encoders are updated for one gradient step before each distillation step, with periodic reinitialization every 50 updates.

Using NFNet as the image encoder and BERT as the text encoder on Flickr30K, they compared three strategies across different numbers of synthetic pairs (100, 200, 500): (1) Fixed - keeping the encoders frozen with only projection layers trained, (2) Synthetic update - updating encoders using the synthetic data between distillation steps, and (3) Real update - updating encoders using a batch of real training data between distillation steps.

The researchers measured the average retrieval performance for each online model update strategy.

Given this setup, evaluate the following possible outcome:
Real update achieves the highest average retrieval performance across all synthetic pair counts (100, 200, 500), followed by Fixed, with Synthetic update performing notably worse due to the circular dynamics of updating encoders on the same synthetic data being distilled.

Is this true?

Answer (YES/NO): NO